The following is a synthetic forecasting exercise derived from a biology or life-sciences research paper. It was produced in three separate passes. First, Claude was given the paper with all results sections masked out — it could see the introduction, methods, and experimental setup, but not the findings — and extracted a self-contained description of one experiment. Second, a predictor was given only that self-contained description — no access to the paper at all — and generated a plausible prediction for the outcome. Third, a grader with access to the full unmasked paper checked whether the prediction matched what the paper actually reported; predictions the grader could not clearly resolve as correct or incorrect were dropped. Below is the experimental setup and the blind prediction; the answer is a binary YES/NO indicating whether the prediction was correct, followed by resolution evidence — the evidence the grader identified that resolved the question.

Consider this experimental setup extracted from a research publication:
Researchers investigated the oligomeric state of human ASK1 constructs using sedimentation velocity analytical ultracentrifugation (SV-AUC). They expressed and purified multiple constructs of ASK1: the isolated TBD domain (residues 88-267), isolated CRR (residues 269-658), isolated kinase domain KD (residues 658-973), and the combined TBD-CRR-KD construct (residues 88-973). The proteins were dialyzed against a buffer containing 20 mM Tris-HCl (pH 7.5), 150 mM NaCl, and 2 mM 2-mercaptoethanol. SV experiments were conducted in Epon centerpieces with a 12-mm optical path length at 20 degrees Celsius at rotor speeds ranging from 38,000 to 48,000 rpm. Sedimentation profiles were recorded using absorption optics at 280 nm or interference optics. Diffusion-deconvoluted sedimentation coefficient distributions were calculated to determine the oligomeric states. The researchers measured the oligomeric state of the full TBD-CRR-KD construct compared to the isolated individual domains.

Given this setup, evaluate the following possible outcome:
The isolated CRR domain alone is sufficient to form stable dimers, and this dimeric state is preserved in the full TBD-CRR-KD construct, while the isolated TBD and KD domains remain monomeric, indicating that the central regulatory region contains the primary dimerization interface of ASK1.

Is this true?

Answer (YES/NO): NO